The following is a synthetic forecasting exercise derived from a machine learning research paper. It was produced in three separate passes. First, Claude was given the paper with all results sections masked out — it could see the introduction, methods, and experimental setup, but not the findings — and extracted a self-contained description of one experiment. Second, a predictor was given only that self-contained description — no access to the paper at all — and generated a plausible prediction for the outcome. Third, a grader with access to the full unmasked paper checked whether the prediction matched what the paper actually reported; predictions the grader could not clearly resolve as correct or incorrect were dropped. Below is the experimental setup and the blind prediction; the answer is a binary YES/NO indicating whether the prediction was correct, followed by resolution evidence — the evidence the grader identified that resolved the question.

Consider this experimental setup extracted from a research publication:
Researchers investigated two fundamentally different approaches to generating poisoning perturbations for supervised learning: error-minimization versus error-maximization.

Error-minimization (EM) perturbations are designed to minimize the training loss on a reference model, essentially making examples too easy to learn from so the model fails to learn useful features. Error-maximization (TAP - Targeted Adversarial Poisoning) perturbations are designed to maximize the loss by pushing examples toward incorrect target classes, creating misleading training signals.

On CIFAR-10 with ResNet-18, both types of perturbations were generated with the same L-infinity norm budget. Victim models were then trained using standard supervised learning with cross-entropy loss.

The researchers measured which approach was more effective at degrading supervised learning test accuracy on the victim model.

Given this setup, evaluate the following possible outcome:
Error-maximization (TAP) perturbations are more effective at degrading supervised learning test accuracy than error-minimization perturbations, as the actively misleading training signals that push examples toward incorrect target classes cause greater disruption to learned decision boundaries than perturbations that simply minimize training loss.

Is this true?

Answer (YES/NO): YES